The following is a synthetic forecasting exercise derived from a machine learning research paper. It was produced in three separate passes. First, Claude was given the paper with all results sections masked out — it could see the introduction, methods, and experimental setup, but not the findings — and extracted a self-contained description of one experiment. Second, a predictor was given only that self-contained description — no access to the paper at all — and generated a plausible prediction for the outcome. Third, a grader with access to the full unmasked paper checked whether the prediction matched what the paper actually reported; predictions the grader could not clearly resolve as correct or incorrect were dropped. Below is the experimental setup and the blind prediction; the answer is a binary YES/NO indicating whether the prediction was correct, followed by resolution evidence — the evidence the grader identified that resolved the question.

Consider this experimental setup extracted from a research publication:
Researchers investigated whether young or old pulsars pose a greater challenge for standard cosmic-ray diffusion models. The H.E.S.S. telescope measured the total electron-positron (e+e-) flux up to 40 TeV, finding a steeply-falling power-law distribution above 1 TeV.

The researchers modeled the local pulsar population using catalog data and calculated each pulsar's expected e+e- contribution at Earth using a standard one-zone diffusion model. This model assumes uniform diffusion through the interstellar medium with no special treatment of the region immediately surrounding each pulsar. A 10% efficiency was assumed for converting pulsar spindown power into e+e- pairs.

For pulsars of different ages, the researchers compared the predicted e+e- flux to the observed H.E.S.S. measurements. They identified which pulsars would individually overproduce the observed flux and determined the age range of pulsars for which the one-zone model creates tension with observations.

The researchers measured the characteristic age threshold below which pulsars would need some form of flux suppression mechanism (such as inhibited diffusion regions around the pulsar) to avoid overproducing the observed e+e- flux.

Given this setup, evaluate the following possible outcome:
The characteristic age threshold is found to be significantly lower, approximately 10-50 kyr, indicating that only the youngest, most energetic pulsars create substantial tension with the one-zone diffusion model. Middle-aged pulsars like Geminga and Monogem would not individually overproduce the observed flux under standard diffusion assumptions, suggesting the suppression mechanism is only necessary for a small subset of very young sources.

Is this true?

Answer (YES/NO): NO